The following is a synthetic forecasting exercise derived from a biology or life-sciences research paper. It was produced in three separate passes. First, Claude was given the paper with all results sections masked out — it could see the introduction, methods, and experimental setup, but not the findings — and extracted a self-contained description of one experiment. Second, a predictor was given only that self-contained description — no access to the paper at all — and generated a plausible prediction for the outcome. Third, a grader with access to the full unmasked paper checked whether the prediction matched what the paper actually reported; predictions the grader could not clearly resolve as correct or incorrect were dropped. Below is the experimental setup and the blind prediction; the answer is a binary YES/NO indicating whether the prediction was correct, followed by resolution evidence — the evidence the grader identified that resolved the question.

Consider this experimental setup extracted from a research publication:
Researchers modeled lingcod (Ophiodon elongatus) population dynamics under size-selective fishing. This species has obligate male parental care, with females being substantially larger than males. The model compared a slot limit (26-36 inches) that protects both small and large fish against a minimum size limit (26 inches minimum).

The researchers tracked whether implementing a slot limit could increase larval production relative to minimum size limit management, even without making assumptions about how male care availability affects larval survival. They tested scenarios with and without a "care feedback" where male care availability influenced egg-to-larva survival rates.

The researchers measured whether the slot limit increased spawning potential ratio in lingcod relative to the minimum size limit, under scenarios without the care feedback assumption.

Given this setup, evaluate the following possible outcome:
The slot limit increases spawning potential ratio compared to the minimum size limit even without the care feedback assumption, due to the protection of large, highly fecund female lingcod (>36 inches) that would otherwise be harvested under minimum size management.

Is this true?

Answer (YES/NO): YES